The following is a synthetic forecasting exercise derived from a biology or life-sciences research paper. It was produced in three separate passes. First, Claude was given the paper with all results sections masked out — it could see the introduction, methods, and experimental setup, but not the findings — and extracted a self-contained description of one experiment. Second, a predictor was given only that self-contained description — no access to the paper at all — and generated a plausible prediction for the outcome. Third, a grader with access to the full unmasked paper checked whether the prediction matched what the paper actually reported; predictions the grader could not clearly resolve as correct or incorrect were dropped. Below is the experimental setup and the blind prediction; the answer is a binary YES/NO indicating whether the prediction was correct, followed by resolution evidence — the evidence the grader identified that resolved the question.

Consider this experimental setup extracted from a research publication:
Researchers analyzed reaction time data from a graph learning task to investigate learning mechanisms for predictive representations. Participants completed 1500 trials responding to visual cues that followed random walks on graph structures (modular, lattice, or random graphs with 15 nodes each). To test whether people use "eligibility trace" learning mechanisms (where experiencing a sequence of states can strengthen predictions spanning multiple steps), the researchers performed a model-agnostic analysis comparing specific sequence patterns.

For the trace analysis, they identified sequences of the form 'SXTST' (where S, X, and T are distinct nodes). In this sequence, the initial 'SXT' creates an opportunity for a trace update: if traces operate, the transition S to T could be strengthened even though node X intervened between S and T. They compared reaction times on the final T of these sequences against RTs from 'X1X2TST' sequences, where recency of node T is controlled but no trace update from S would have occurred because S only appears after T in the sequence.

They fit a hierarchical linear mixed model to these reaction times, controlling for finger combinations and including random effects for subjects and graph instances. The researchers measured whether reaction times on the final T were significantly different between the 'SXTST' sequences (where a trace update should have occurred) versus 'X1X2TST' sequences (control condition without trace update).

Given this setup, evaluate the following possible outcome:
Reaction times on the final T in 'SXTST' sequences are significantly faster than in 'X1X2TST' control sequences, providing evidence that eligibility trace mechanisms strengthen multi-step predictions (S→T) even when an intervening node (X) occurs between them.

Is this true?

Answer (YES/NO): YES